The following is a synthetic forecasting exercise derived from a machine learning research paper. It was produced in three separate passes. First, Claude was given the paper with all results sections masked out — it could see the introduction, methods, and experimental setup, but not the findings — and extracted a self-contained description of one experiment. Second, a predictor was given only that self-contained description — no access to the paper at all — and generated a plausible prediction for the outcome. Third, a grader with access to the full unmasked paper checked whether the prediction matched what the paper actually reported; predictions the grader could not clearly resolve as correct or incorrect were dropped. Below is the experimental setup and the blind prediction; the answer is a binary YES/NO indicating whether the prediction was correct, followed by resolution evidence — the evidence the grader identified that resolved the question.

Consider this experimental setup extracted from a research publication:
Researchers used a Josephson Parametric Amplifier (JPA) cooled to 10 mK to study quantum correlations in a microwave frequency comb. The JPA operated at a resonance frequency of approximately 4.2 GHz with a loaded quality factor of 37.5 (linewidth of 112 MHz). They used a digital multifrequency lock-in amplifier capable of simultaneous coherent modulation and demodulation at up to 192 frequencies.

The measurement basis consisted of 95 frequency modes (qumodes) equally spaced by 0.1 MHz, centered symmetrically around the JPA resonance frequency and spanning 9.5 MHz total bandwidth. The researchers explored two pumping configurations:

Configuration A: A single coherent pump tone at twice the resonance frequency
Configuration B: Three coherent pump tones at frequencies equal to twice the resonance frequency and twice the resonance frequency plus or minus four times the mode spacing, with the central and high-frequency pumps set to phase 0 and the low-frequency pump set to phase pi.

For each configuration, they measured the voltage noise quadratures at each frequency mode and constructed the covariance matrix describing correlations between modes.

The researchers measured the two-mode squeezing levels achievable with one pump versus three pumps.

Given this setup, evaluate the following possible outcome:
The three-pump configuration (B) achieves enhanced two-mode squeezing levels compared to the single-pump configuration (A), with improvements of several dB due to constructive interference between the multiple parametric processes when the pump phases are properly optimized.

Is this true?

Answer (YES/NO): NO